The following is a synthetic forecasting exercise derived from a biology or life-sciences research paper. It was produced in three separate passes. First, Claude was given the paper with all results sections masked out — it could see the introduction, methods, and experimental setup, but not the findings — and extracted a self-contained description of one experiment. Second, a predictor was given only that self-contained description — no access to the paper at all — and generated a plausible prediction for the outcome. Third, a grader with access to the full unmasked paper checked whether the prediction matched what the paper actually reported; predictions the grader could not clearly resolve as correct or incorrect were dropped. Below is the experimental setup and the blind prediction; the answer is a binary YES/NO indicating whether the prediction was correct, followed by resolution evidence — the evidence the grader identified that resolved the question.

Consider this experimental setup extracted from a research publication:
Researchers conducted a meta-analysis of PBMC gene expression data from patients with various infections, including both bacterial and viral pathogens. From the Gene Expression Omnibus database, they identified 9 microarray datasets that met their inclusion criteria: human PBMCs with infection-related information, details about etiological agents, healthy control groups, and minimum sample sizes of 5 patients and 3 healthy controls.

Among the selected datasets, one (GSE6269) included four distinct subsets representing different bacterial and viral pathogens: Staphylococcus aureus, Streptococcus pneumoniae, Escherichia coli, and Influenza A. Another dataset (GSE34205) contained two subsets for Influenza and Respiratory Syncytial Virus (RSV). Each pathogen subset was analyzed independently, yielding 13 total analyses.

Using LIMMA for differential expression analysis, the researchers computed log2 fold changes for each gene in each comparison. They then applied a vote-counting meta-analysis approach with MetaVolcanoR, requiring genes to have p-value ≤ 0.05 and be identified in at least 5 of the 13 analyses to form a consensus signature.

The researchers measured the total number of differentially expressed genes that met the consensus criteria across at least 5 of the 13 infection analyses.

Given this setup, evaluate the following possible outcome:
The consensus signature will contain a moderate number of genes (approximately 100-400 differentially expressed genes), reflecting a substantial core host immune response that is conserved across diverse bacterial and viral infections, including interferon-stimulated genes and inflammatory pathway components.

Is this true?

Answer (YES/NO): NO